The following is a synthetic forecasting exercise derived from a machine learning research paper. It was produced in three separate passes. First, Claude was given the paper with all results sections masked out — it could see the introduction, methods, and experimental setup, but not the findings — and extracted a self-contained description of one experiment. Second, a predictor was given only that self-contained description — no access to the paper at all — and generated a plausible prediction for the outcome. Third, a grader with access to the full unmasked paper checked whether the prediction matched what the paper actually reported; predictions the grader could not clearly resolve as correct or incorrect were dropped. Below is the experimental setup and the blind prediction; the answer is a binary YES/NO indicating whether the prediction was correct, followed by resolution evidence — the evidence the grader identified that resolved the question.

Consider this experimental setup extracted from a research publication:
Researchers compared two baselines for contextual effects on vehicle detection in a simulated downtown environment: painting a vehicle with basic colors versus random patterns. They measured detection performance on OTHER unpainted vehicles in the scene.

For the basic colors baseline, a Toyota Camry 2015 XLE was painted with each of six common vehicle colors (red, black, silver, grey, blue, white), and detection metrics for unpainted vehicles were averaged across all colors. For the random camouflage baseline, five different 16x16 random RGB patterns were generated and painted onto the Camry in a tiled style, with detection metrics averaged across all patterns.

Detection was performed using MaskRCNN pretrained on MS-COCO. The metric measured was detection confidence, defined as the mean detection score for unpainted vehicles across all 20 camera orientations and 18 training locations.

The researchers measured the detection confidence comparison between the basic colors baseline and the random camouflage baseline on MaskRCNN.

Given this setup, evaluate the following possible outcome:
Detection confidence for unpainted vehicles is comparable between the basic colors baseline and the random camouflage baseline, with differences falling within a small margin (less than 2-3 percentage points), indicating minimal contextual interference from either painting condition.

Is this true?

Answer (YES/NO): YES